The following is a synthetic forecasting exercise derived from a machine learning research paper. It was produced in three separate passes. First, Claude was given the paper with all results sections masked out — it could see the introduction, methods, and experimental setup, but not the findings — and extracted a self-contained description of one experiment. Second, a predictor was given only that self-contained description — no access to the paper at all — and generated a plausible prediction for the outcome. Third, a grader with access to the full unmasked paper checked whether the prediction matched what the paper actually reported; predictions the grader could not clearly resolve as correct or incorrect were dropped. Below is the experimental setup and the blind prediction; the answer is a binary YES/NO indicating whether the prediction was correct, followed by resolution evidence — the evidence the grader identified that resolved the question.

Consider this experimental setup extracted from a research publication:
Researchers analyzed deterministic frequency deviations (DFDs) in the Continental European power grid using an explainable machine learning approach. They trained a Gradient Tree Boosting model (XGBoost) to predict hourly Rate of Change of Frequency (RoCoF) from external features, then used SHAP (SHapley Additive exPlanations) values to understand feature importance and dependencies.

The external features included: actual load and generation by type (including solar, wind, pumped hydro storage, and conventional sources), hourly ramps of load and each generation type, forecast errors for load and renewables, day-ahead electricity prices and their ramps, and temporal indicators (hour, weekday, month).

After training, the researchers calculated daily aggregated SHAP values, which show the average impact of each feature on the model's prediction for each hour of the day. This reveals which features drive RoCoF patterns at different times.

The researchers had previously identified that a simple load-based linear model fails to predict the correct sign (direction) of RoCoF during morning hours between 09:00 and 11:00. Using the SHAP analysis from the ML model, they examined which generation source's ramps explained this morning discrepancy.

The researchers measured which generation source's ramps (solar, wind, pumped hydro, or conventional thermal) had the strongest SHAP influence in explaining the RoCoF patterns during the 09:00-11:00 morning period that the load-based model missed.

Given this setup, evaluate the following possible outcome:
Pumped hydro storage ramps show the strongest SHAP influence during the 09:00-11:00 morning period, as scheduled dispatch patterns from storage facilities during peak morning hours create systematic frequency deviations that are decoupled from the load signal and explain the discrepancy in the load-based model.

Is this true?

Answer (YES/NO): YES